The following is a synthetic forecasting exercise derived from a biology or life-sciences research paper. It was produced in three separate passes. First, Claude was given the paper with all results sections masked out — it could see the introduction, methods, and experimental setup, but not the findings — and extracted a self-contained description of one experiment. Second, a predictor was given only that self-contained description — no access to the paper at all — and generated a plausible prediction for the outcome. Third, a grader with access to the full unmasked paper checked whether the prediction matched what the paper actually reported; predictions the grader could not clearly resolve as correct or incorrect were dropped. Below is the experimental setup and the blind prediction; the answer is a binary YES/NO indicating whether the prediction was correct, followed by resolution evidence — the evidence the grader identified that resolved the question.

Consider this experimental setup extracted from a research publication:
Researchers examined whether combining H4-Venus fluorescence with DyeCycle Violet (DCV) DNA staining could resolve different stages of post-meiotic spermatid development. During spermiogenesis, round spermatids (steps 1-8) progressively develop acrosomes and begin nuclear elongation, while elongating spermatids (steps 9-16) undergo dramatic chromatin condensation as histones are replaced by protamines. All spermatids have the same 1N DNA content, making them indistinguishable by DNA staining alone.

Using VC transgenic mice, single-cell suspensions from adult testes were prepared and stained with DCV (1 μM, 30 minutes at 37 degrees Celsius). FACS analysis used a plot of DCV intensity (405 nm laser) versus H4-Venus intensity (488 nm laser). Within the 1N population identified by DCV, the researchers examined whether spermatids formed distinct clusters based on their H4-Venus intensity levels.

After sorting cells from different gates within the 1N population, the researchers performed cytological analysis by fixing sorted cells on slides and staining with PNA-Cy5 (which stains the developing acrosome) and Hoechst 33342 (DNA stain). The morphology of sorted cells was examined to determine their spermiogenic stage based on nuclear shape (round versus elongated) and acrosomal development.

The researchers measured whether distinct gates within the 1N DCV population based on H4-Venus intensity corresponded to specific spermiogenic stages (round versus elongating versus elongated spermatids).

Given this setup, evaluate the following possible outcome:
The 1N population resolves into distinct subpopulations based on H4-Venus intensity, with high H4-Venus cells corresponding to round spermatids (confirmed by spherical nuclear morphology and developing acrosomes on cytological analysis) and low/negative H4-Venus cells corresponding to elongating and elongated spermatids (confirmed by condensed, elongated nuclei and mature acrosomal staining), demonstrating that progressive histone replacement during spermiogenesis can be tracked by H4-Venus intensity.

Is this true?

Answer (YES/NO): NO